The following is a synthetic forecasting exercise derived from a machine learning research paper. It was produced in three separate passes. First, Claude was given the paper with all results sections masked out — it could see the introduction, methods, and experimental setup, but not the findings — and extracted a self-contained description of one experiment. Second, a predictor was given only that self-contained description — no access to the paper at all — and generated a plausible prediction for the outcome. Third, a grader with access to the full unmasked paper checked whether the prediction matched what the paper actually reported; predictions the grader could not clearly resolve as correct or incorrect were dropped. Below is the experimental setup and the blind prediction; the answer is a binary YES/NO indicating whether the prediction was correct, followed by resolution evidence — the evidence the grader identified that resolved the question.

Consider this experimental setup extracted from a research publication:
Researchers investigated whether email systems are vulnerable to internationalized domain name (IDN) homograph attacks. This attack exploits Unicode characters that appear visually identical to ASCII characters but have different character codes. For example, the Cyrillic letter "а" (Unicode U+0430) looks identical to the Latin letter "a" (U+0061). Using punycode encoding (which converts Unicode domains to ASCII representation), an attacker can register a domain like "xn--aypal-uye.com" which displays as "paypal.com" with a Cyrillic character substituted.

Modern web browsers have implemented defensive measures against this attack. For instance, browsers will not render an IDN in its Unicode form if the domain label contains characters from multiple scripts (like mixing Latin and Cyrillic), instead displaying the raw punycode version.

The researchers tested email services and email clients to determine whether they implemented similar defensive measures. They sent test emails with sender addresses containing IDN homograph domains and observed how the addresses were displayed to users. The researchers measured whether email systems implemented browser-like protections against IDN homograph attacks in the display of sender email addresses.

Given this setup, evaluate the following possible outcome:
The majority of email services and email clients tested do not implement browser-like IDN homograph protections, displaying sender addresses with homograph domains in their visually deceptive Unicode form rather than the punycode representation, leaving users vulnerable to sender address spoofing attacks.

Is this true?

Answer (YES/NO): YES